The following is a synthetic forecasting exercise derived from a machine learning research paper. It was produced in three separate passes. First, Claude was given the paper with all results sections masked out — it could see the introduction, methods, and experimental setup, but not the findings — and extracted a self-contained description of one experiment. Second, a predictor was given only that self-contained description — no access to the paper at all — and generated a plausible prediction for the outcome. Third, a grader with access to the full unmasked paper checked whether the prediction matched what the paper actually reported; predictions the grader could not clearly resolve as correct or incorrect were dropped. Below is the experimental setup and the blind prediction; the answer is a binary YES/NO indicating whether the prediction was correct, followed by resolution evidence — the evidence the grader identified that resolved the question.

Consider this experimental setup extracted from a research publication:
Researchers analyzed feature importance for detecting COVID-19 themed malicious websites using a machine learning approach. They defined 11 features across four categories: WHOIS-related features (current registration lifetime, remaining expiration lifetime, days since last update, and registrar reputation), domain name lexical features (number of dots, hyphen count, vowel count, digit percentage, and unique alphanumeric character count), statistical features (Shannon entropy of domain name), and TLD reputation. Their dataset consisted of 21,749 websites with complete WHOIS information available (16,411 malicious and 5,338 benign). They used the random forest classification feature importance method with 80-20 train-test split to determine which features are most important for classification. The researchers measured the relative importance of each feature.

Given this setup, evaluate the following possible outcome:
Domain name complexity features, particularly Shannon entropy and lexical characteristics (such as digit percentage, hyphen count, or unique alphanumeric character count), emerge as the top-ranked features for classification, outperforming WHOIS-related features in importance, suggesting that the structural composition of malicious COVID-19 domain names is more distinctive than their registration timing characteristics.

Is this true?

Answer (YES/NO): NO